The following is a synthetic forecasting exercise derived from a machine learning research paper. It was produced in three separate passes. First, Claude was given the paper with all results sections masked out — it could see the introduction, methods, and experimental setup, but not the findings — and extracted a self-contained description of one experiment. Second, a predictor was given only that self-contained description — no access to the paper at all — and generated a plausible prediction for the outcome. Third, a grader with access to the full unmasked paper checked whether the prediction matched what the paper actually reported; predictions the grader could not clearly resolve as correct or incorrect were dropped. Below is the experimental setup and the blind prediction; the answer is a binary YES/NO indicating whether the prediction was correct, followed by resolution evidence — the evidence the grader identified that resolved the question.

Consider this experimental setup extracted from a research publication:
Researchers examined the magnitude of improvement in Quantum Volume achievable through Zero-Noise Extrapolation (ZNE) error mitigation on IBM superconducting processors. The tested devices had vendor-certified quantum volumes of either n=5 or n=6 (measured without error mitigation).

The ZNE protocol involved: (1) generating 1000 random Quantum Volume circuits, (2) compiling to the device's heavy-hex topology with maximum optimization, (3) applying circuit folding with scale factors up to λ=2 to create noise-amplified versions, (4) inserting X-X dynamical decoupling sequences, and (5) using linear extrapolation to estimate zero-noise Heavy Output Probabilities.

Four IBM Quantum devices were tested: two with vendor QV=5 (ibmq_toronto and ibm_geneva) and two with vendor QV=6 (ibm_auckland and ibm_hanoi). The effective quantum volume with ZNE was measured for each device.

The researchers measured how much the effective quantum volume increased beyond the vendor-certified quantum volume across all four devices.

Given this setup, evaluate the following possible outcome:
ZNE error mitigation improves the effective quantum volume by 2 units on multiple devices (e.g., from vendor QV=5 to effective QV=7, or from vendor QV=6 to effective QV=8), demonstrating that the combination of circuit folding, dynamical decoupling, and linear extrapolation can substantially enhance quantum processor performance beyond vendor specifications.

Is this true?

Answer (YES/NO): NO